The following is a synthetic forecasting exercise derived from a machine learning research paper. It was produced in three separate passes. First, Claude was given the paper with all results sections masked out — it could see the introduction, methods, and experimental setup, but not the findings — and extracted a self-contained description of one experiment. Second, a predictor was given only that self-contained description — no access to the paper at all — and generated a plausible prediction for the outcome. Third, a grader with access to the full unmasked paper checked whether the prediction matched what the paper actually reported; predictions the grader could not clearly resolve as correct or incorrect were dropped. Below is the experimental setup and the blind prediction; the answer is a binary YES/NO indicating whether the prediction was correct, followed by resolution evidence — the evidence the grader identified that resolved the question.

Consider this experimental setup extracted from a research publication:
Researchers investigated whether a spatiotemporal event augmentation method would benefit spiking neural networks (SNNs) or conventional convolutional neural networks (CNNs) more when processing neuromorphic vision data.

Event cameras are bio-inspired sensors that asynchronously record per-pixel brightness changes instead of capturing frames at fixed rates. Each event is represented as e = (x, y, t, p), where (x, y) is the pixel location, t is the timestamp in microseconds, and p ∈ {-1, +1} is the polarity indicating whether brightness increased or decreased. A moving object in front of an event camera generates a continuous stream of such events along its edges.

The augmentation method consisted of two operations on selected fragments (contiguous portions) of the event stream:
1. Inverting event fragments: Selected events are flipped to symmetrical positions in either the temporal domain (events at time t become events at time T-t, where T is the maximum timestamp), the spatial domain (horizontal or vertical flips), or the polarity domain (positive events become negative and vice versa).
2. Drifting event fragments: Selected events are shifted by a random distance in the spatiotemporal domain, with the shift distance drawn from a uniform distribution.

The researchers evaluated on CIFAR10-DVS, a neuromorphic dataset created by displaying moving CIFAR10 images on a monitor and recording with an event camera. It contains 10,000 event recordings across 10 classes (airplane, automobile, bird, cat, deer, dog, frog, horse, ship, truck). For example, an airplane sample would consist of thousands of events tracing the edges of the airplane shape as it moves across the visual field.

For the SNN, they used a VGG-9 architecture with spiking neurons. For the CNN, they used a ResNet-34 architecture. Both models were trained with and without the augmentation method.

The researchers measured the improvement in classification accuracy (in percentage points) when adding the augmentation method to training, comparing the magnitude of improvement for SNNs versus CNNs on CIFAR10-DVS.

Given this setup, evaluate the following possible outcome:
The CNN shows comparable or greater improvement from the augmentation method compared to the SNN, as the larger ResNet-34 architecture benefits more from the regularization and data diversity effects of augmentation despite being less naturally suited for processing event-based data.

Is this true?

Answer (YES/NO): NO